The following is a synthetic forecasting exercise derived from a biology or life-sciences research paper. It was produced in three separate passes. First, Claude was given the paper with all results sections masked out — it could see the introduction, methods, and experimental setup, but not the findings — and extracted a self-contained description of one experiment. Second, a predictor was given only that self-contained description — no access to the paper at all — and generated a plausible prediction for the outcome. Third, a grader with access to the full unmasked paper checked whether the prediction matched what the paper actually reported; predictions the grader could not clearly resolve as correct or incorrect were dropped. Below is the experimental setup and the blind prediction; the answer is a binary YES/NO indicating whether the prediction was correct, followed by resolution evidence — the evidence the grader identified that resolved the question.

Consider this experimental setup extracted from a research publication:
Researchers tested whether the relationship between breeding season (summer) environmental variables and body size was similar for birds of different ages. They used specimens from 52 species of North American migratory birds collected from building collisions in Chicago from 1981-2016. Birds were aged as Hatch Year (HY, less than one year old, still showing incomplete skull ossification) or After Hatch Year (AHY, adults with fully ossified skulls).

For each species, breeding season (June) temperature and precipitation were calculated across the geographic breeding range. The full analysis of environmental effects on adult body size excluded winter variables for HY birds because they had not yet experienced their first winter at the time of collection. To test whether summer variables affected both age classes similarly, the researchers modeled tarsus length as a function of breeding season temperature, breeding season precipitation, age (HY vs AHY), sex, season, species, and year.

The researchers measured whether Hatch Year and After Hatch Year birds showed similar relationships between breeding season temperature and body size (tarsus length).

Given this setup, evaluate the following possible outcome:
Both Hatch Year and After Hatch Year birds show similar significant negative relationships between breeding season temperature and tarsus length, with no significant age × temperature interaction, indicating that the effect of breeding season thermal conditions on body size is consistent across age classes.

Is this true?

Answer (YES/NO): NO